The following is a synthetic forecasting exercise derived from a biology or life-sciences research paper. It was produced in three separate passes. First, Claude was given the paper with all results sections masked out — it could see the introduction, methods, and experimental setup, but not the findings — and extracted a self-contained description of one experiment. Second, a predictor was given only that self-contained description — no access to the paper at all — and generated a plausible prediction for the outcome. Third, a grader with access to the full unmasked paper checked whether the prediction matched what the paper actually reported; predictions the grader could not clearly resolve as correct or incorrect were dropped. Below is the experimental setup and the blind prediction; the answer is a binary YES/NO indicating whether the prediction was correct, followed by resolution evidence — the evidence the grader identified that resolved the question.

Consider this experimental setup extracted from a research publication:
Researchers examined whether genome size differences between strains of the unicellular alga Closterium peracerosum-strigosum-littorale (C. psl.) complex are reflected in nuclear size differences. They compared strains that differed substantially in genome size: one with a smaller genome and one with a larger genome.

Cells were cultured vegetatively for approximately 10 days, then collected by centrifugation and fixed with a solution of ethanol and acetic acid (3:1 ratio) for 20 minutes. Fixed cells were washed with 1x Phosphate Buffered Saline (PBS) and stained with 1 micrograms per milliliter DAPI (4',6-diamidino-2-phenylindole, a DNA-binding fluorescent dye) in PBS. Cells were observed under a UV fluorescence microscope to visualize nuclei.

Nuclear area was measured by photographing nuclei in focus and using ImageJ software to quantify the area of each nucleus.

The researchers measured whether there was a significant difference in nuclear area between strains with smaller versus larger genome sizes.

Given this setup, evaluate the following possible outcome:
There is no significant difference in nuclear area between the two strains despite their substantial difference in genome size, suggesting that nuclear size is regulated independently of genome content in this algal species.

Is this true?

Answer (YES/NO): NO